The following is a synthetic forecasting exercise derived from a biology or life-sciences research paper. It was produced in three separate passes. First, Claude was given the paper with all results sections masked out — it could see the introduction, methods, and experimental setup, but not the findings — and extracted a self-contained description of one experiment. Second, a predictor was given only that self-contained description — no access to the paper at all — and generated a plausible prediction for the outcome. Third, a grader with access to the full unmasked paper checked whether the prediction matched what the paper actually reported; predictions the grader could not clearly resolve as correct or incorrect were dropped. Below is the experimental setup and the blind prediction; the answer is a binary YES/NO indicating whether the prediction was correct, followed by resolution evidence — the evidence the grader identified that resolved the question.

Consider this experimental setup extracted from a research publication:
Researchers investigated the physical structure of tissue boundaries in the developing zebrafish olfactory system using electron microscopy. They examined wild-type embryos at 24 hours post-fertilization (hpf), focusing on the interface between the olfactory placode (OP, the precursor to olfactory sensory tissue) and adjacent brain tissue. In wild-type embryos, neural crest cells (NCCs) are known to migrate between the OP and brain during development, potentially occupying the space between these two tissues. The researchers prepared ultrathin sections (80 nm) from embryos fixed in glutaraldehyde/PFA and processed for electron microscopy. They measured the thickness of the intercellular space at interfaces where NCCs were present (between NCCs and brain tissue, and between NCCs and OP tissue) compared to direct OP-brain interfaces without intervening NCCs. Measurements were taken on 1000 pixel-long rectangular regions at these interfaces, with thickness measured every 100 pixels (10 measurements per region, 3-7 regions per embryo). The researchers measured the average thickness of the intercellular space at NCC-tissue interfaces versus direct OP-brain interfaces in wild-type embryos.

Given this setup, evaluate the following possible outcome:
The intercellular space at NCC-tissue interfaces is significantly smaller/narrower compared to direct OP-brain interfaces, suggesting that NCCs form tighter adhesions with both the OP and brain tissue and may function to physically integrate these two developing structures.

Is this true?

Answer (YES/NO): NO